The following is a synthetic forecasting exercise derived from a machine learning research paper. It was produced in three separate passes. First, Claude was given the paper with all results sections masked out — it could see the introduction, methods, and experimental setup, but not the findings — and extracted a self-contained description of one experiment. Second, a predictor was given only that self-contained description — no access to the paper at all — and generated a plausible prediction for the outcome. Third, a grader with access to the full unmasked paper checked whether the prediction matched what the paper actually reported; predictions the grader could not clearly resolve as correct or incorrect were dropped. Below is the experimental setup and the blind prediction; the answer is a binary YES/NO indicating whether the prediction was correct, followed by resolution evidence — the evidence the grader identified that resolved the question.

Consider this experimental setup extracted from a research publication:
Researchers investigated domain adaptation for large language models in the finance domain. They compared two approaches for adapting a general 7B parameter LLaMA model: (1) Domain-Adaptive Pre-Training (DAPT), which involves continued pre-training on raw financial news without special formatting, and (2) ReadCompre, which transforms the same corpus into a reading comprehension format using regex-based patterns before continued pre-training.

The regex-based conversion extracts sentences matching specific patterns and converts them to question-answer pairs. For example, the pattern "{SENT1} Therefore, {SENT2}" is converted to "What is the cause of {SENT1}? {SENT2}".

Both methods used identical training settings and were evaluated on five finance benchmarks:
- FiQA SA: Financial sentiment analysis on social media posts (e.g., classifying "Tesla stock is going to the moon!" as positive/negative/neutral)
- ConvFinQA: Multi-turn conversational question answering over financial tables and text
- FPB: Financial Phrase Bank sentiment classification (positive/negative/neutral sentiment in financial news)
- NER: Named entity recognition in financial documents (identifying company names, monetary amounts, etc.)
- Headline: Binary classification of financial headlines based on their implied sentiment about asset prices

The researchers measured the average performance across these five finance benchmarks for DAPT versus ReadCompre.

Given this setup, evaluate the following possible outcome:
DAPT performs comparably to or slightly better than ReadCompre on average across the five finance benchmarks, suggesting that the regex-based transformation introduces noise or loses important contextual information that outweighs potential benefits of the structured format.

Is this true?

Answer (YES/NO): YES